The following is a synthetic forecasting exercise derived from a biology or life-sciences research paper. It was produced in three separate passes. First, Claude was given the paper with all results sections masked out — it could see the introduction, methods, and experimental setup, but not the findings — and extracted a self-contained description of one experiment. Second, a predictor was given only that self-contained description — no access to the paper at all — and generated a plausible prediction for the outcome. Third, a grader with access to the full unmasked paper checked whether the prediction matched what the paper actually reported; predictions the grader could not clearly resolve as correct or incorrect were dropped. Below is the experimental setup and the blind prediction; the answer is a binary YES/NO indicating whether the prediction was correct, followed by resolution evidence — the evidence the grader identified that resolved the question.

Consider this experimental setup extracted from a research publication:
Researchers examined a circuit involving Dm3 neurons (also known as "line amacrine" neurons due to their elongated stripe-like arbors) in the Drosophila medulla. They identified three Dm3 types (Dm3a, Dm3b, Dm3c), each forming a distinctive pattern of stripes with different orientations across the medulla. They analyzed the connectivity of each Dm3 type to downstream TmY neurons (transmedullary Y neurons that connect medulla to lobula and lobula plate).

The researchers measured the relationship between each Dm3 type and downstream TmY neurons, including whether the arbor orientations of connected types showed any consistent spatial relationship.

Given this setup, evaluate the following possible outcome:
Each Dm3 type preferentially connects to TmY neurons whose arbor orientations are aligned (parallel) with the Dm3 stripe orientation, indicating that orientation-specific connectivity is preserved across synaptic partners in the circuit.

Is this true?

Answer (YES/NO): NO